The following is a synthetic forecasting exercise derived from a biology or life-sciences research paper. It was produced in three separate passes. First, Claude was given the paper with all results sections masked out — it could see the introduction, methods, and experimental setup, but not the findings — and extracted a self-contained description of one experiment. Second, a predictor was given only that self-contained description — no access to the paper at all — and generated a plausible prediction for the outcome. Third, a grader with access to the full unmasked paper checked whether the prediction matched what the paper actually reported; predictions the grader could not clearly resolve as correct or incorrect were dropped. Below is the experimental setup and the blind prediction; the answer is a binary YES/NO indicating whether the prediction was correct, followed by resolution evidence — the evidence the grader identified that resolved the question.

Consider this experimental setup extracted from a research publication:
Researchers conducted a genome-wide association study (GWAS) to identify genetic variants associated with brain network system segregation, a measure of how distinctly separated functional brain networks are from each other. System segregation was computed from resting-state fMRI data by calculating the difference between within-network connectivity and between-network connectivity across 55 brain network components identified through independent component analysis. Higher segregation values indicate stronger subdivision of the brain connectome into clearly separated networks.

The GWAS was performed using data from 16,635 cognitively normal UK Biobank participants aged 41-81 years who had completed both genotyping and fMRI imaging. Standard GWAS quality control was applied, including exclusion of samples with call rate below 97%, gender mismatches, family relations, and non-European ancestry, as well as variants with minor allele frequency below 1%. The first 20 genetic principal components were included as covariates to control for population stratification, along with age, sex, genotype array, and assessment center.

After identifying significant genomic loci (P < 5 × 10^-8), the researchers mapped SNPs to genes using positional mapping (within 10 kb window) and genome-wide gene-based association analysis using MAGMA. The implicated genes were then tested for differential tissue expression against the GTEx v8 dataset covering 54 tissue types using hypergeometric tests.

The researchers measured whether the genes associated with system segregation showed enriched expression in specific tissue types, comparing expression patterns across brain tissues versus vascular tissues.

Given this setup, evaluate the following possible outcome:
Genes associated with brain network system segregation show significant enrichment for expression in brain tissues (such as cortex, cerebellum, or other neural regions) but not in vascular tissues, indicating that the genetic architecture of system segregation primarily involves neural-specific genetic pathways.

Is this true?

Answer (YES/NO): NO